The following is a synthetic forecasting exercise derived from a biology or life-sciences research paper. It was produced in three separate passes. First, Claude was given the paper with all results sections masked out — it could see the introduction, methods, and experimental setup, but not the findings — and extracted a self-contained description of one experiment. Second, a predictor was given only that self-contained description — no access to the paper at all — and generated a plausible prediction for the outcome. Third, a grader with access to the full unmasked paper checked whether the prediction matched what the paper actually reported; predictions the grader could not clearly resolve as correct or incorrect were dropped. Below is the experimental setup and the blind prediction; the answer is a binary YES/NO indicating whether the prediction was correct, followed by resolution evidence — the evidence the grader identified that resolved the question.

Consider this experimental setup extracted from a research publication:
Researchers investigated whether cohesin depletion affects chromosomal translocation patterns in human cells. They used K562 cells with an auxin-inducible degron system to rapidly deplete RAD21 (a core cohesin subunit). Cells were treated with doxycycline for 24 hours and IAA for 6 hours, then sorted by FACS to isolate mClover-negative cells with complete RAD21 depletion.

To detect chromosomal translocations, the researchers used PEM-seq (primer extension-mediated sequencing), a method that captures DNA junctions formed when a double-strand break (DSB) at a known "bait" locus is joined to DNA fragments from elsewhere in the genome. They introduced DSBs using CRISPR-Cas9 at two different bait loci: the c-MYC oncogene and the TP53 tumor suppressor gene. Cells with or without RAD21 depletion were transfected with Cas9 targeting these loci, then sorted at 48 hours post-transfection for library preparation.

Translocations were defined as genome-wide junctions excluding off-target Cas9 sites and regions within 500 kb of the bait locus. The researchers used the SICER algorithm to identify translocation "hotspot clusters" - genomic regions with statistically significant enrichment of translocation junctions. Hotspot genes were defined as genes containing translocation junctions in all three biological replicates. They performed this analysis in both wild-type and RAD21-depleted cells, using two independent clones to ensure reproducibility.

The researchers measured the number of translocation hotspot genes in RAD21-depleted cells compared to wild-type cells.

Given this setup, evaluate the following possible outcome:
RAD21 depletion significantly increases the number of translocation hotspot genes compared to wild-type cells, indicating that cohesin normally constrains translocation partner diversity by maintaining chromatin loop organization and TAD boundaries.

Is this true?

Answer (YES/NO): YES